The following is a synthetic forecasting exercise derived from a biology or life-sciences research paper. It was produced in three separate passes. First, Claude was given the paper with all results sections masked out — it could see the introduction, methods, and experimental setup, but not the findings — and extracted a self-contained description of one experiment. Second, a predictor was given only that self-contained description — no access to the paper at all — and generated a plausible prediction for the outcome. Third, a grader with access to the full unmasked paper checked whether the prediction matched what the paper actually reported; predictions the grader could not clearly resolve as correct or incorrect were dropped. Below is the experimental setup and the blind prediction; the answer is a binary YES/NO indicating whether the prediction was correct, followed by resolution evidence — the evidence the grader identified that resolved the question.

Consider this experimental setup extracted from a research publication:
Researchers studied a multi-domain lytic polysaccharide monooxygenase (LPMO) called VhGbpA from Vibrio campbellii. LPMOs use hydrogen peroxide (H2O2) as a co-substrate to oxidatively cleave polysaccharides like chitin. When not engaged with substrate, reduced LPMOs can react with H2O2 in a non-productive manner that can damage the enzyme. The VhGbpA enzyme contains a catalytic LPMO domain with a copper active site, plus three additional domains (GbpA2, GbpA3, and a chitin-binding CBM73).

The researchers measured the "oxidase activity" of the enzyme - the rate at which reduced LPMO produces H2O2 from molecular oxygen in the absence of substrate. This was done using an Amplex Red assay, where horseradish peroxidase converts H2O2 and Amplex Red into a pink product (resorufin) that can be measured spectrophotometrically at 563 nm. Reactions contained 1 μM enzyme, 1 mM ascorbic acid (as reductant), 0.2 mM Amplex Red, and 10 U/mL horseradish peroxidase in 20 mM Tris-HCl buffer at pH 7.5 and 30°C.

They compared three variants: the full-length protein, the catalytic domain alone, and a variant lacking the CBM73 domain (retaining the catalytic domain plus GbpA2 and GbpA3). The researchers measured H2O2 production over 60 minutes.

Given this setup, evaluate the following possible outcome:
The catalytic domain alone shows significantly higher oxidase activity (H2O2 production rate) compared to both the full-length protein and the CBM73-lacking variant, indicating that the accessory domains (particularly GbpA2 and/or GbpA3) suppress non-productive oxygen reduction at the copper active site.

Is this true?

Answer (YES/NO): YES